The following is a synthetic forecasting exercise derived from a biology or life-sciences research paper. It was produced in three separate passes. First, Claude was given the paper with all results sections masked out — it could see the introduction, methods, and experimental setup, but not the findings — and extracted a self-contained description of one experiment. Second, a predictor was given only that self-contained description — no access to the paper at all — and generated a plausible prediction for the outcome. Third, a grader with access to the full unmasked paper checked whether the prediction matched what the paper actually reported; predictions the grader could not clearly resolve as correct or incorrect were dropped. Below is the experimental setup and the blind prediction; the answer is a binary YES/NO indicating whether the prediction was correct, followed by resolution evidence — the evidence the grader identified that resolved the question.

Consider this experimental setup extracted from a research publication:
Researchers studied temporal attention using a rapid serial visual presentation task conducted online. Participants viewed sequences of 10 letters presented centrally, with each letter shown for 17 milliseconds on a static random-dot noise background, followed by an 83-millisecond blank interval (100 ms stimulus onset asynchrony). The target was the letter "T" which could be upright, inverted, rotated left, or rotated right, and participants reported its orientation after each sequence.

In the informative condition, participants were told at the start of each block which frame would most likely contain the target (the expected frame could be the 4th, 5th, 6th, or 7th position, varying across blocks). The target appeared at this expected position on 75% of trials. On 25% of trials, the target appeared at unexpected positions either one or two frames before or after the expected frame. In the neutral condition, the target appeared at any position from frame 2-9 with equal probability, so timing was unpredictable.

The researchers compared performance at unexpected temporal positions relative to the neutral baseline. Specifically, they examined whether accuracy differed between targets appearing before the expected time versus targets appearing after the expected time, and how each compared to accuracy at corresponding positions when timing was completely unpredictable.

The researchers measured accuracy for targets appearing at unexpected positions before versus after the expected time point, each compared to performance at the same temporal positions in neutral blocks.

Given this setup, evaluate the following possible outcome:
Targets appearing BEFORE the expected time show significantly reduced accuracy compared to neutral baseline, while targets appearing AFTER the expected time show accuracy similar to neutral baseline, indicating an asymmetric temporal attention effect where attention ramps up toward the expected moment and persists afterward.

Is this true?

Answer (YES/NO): NO